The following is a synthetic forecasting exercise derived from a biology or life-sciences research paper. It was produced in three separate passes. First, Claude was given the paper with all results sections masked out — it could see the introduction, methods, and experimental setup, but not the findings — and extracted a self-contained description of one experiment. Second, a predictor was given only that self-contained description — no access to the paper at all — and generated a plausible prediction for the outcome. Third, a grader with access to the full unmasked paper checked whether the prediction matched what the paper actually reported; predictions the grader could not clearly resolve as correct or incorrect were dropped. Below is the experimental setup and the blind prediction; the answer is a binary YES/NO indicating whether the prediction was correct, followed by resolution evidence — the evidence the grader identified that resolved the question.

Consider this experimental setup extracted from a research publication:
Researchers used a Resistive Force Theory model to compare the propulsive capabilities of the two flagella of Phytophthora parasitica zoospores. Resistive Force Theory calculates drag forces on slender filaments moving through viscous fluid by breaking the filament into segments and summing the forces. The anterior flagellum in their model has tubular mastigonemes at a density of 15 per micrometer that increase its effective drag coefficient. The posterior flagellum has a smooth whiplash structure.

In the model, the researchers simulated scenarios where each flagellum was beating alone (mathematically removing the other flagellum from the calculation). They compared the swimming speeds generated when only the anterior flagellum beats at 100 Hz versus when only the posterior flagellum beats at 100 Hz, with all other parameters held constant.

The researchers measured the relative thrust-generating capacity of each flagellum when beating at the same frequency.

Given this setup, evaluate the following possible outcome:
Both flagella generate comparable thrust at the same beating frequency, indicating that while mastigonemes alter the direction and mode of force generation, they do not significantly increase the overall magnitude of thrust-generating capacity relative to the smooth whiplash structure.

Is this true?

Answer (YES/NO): NO